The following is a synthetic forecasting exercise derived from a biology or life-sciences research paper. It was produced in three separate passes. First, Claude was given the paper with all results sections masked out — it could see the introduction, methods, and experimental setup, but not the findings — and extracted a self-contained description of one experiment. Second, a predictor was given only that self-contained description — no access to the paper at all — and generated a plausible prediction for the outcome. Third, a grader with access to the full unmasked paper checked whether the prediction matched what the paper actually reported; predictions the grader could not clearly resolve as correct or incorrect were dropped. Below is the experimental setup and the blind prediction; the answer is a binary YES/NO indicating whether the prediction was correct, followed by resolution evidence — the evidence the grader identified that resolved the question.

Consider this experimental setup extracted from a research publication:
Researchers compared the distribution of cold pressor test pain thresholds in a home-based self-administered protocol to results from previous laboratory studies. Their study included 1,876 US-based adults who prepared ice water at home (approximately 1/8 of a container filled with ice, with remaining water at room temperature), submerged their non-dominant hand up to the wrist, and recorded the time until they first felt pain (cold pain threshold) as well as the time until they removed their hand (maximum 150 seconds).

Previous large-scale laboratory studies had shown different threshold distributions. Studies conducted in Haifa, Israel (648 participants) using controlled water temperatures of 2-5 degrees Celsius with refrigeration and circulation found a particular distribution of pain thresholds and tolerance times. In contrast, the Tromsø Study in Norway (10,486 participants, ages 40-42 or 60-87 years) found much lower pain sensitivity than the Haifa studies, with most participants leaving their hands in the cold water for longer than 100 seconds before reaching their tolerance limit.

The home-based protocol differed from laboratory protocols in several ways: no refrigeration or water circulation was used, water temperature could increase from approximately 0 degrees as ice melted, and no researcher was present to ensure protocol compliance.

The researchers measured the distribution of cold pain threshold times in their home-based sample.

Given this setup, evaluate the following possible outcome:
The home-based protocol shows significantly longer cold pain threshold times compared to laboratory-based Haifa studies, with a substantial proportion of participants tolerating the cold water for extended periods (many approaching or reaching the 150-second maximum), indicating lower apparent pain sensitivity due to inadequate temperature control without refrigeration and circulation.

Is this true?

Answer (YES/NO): NO